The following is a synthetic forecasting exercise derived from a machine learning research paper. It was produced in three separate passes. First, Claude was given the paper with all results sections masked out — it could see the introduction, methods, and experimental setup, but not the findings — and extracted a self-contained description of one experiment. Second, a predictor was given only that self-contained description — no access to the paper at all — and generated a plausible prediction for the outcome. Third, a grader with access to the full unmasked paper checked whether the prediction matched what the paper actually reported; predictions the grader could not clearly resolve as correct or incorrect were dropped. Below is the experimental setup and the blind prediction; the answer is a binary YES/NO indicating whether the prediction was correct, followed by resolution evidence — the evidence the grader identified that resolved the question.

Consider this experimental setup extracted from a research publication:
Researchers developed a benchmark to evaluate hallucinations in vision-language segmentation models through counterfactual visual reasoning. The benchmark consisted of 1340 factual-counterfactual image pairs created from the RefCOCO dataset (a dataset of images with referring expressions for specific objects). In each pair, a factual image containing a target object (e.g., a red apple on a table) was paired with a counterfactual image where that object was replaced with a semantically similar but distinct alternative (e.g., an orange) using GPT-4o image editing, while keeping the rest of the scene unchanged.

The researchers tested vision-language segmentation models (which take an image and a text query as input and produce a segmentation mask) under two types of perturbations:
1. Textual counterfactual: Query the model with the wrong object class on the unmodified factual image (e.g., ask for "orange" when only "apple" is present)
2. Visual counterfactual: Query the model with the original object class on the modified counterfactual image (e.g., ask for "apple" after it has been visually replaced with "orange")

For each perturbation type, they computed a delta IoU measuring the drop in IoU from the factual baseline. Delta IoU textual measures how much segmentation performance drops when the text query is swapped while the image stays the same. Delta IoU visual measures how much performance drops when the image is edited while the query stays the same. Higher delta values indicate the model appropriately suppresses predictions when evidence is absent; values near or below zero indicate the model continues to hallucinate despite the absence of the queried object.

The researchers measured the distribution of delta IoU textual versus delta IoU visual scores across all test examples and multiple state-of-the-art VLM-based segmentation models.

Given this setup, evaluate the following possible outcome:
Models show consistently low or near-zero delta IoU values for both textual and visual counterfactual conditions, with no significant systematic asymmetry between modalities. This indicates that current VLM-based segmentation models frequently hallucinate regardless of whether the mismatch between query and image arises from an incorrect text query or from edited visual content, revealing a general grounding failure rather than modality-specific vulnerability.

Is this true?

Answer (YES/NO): NO